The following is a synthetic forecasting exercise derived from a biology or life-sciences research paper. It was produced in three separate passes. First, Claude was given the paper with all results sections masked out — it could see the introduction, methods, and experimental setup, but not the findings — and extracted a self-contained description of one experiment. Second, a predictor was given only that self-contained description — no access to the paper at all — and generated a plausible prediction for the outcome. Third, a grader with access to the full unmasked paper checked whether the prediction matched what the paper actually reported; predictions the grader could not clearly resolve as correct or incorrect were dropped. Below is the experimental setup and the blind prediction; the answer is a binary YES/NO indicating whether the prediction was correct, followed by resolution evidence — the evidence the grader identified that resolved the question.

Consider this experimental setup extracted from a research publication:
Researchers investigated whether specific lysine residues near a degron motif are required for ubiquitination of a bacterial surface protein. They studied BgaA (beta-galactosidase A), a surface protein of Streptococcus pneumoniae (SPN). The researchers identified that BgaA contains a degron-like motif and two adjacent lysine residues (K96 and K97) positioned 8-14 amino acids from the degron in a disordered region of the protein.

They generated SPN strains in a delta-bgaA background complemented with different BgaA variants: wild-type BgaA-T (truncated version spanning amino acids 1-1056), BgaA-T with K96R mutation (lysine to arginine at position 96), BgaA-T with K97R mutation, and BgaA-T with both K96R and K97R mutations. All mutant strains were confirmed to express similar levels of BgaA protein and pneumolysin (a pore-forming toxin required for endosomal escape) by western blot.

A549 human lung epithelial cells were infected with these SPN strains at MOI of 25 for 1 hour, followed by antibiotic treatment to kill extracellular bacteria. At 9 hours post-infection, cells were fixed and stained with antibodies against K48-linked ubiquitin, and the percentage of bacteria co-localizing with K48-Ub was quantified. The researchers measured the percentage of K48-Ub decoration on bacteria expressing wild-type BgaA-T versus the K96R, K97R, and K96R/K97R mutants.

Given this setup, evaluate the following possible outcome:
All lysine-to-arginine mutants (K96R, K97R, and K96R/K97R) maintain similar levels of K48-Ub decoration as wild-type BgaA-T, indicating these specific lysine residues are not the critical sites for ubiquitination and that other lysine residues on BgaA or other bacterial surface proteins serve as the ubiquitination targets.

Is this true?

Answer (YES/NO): NO